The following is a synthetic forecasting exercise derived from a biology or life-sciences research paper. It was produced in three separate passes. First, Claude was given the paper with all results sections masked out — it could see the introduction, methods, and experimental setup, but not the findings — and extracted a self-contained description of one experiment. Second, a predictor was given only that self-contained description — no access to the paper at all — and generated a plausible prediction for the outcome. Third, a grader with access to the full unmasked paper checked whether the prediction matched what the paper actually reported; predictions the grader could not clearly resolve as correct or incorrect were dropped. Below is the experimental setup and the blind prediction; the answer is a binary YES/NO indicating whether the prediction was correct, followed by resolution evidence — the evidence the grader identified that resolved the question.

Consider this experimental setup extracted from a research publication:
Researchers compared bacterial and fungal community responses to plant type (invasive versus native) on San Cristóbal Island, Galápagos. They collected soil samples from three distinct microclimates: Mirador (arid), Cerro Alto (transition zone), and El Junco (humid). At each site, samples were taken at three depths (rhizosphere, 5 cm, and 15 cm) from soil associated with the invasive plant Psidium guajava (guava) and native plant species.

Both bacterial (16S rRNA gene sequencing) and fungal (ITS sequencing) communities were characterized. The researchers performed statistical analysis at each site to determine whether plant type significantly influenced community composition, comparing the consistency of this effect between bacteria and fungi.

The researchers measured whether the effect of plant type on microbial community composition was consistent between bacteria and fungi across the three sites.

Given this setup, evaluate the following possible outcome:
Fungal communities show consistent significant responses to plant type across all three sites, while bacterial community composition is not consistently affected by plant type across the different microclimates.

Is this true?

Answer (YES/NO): YES